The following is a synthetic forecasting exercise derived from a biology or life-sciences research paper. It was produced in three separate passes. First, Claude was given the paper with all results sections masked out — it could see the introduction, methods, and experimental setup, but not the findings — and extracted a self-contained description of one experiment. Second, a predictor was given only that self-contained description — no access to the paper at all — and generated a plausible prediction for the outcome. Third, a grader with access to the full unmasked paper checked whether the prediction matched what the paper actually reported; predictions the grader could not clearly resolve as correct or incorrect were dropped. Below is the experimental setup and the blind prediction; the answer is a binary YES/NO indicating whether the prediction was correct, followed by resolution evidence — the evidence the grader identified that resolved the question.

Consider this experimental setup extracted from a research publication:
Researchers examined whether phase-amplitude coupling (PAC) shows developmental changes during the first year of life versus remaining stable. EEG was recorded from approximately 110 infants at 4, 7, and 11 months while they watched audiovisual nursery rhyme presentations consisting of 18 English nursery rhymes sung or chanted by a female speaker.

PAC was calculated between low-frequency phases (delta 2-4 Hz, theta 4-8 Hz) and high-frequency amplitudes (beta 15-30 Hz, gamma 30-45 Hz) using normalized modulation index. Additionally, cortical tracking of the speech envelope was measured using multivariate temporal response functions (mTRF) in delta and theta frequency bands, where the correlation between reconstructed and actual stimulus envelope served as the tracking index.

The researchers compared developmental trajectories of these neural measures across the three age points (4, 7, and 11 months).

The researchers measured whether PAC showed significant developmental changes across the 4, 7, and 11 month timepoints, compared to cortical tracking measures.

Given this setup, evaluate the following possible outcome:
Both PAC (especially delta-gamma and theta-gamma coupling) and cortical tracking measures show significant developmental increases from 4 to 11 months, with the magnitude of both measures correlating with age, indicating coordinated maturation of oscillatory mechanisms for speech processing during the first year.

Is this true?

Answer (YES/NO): NO